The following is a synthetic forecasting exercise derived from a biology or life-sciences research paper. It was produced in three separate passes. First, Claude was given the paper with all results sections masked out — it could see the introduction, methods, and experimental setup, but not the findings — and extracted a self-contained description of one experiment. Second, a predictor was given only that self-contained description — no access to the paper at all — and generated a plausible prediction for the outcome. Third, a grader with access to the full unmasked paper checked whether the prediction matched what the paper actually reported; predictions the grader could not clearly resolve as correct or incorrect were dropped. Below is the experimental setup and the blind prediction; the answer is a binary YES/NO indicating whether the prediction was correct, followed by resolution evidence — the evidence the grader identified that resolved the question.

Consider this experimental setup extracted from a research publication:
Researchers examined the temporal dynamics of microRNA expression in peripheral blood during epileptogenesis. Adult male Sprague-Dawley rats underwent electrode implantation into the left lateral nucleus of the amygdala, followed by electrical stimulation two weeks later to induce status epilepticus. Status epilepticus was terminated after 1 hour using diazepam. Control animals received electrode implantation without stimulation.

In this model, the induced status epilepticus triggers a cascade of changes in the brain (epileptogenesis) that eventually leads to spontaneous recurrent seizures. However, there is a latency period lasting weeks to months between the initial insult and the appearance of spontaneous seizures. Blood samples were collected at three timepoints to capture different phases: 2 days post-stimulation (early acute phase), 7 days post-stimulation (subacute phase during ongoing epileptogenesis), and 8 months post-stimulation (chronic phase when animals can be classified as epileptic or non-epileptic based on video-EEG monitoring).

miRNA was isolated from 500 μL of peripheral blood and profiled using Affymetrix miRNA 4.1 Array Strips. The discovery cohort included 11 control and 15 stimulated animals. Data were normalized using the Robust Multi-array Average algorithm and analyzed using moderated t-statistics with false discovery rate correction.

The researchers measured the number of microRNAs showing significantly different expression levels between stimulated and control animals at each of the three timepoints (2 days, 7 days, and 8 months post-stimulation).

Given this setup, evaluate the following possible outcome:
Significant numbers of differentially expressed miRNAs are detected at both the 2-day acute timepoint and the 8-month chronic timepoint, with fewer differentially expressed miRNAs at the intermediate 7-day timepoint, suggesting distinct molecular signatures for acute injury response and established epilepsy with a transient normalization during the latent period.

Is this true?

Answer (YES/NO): NO